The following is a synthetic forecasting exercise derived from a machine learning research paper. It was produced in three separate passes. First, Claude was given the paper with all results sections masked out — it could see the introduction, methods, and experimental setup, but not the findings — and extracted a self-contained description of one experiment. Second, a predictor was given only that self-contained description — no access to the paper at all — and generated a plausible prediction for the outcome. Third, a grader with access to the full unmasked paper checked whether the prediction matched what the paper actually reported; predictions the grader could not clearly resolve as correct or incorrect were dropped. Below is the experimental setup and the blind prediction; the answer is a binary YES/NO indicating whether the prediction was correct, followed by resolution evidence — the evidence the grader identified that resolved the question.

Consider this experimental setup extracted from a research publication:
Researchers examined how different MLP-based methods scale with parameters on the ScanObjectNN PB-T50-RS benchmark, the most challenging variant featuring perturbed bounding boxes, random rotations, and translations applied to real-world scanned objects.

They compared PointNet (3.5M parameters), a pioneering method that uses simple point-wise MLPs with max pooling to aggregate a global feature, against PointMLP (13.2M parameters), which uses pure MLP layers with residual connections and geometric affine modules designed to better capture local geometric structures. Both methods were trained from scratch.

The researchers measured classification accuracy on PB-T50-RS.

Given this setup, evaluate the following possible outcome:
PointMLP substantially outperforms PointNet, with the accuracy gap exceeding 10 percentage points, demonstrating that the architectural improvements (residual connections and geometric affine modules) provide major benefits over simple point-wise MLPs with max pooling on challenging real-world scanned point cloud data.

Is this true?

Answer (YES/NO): YES